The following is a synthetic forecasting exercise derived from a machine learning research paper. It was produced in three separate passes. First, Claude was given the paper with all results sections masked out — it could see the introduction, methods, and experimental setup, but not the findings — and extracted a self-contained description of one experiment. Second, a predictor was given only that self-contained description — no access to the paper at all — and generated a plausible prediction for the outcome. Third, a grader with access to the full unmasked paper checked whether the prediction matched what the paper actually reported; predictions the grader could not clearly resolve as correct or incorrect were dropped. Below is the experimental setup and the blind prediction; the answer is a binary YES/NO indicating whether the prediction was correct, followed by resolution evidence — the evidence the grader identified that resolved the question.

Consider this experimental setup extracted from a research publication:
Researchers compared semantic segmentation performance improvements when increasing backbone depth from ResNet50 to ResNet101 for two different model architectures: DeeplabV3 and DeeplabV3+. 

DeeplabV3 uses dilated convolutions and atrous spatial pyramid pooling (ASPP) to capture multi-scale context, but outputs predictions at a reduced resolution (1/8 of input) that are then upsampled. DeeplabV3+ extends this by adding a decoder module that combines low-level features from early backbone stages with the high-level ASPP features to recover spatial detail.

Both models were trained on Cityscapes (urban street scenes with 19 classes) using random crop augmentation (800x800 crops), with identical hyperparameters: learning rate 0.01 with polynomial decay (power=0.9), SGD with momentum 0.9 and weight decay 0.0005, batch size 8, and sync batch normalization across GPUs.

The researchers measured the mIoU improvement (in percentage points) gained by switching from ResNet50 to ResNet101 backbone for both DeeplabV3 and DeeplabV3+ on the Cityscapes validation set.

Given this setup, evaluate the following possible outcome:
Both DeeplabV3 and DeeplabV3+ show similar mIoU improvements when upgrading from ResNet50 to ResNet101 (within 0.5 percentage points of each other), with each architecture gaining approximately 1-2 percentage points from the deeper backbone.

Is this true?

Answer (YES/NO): NO